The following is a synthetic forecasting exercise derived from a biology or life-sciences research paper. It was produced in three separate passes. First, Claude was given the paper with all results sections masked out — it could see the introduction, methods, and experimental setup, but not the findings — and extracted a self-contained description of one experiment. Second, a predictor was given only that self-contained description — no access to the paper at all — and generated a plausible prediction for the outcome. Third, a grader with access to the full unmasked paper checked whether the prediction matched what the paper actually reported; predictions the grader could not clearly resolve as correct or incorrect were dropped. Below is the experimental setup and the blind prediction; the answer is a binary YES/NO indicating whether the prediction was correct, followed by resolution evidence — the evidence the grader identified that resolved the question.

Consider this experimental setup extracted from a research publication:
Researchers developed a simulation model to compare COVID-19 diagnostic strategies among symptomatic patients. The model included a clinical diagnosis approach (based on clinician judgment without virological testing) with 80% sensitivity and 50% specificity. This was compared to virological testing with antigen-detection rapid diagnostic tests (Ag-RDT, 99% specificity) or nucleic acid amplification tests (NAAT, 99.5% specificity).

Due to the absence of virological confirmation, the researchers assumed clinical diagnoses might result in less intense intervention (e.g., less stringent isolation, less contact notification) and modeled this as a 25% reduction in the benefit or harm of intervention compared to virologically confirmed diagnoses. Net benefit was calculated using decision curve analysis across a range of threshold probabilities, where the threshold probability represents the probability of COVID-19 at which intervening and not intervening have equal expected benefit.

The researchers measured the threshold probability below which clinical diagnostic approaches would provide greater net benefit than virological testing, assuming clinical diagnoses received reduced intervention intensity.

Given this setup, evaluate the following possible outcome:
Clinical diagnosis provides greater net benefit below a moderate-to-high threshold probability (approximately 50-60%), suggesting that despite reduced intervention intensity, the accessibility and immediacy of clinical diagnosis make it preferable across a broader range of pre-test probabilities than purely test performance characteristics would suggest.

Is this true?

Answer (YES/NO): NO